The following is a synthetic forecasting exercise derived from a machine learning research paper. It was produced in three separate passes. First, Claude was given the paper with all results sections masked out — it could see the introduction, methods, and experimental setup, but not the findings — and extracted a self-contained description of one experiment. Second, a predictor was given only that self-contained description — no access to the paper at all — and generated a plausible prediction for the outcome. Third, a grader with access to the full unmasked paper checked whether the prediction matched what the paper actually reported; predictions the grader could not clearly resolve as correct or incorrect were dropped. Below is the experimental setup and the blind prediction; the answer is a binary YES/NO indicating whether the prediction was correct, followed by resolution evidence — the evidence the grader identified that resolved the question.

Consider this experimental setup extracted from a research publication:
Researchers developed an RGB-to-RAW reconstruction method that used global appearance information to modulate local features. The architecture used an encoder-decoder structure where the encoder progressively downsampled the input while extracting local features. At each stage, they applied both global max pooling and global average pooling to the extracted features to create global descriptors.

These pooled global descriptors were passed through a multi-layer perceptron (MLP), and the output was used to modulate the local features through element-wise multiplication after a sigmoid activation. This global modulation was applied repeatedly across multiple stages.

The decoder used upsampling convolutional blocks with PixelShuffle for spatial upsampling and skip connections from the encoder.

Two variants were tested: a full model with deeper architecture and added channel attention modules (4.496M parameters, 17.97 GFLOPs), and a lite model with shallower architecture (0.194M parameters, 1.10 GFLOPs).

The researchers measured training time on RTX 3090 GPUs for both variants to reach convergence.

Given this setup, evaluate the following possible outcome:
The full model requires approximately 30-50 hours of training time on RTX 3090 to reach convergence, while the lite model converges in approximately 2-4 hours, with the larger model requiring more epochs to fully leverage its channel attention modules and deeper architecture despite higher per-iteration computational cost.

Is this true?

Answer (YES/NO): NO